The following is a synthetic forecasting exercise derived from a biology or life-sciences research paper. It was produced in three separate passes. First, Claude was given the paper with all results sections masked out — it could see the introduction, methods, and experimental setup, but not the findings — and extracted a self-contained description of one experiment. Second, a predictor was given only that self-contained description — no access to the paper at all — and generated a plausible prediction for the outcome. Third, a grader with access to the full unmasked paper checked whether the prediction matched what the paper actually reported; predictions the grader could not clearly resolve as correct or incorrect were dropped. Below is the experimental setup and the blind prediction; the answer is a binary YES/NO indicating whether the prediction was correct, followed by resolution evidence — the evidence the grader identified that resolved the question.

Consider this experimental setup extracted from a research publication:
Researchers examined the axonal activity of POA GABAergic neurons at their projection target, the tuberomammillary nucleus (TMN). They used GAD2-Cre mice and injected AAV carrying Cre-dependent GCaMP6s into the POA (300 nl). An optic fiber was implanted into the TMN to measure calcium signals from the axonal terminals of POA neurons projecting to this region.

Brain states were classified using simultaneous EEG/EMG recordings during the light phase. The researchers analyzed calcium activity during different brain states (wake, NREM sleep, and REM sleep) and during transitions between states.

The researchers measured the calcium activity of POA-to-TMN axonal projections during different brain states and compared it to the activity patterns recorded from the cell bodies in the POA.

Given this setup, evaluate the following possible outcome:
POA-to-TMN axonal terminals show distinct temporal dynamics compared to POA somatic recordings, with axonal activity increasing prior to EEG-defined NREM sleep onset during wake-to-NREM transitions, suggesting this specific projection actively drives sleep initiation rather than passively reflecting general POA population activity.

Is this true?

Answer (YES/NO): NO